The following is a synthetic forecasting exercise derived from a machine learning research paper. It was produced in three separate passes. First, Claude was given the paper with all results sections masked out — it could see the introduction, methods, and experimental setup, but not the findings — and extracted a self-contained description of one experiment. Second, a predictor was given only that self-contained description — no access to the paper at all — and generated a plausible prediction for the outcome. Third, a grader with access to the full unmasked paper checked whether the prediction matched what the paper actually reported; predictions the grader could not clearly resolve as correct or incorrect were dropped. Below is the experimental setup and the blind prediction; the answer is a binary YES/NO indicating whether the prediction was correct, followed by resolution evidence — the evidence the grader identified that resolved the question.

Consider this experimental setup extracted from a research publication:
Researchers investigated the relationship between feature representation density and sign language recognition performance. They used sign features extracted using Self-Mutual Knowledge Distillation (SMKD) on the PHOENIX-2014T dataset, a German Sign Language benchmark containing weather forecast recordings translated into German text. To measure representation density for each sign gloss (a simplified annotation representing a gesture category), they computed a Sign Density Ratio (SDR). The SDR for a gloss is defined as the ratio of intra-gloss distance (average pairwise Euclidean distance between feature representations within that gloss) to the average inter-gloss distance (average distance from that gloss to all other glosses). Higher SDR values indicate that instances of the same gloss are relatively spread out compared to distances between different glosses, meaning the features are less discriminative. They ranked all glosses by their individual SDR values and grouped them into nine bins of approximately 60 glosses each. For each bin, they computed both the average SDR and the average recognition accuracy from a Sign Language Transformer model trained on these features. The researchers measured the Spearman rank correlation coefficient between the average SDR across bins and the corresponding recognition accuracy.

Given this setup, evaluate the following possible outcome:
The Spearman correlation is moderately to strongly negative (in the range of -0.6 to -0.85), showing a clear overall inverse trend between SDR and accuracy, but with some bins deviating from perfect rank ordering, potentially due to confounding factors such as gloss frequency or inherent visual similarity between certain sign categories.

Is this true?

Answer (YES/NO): NO